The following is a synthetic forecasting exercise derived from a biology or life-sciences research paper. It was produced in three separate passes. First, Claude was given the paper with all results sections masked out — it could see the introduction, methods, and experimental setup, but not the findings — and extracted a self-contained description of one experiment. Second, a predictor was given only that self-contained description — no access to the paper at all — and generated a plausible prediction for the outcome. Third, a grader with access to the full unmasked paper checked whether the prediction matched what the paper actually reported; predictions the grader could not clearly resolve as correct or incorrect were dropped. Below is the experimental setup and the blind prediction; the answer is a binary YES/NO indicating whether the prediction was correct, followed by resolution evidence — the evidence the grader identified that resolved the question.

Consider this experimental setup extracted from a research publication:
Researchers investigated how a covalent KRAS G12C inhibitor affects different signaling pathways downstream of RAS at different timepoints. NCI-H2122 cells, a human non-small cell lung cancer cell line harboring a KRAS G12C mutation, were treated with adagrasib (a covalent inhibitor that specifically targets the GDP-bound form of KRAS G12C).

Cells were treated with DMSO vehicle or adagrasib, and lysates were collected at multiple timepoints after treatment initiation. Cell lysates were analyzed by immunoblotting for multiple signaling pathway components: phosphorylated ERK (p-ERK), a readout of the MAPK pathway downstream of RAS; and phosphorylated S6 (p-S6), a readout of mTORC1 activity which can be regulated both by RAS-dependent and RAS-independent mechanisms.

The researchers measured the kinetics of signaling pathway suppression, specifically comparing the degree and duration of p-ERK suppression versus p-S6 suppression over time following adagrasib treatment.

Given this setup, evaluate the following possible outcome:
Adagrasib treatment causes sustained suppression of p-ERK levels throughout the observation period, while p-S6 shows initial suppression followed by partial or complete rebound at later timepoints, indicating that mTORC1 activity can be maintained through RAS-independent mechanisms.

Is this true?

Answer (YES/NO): YES